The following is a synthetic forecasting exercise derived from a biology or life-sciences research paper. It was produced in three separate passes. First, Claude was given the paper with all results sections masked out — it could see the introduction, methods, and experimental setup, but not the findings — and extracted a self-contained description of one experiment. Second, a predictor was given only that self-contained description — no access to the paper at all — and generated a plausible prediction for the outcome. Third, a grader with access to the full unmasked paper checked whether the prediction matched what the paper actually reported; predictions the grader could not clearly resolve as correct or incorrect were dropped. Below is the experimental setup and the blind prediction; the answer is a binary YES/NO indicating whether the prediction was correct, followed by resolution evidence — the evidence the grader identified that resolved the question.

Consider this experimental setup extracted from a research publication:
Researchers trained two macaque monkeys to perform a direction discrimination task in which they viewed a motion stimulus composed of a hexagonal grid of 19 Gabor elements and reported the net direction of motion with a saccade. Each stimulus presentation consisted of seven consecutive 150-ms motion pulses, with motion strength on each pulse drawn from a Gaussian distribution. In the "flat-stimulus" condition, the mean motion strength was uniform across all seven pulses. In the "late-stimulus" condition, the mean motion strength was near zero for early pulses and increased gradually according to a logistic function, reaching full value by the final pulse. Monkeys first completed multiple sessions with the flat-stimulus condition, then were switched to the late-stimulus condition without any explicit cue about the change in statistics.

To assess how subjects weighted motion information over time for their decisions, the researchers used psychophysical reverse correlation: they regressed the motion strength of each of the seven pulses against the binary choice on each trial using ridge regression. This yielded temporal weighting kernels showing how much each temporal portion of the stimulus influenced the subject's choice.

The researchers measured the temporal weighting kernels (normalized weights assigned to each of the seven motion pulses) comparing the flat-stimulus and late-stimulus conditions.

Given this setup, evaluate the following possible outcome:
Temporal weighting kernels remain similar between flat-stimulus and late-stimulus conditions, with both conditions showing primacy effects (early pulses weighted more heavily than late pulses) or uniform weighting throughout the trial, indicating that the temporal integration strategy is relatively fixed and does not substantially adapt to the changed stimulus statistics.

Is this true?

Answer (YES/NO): NO